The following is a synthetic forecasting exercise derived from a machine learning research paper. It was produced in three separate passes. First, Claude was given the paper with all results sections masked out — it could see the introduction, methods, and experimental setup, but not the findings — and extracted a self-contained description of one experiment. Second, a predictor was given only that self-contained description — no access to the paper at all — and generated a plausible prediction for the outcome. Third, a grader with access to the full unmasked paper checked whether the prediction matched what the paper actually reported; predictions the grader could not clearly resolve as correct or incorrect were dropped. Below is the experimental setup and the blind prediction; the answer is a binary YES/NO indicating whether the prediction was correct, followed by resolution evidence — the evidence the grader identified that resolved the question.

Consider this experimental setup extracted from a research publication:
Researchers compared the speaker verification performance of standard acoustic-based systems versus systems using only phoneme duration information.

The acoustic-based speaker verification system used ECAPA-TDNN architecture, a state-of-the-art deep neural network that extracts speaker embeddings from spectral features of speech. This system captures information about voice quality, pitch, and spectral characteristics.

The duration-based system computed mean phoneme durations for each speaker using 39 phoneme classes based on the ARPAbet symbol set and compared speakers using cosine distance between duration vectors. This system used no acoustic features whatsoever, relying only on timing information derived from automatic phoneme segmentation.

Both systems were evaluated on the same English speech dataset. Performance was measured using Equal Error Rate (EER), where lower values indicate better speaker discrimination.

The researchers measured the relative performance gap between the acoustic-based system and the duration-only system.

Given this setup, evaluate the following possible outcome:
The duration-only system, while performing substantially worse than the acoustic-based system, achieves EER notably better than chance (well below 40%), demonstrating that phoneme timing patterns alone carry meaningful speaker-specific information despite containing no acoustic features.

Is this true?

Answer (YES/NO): NO